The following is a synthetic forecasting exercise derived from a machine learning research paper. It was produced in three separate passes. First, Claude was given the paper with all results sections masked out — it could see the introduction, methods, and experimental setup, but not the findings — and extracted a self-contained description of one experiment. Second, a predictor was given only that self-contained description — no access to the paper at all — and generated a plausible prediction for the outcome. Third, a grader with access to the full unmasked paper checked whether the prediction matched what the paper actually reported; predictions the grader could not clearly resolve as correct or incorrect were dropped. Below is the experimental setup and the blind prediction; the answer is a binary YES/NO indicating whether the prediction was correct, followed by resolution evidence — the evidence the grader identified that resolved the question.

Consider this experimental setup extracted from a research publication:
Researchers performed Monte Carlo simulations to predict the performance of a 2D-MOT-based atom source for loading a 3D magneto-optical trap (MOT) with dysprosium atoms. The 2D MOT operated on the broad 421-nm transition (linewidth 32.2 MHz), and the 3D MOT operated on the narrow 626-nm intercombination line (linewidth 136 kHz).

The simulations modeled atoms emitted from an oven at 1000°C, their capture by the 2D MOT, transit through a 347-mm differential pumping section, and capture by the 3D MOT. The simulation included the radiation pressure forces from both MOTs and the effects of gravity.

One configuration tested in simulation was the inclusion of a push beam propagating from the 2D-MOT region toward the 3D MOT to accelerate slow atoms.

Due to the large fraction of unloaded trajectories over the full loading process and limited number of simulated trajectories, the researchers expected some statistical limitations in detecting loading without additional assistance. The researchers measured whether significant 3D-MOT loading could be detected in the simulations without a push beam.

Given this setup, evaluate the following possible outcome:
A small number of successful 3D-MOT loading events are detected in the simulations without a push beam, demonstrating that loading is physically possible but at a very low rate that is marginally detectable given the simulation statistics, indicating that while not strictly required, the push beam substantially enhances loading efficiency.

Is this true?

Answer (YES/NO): NO